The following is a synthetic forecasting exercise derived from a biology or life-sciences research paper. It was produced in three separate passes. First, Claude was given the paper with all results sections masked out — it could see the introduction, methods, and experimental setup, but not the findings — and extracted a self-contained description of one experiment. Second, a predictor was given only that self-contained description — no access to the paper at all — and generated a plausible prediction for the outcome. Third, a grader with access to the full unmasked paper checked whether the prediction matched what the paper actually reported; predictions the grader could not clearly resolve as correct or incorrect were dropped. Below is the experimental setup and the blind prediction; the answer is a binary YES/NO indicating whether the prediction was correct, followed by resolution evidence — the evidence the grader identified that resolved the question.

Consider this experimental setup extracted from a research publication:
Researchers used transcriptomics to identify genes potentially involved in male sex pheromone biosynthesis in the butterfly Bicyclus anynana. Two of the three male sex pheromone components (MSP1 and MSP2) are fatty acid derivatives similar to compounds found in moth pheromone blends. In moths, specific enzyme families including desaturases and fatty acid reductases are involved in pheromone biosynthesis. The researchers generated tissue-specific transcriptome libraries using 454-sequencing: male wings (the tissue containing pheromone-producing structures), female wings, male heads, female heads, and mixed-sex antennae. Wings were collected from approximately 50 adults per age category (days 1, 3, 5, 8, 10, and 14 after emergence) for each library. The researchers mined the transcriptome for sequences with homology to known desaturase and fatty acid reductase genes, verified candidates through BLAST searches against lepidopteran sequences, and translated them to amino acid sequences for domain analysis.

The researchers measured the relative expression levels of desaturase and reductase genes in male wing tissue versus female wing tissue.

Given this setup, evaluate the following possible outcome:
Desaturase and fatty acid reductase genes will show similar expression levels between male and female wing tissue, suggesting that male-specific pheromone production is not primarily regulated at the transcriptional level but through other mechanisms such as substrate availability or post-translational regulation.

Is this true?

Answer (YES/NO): NO